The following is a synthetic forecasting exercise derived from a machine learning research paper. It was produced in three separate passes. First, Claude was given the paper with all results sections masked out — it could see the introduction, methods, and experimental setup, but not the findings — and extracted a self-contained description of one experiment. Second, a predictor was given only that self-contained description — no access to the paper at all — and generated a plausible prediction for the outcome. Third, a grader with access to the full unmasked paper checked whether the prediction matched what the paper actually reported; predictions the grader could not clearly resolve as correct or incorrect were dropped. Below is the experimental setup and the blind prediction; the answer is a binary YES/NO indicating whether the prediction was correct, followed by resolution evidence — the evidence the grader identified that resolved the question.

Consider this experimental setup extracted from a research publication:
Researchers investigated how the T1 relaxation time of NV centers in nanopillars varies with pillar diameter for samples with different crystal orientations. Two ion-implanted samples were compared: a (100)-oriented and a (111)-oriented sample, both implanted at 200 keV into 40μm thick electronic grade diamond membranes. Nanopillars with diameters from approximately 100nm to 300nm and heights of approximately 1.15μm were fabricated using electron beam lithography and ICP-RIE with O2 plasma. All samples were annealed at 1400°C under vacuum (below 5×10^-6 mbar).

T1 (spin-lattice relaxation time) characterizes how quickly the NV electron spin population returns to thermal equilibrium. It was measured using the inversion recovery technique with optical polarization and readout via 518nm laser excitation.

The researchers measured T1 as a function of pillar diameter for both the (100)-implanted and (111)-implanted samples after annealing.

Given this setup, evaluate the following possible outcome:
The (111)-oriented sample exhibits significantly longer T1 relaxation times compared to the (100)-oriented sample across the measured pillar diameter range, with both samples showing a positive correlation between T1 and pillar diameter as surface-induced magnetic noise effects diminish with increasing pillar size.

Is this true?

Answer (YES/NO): NO